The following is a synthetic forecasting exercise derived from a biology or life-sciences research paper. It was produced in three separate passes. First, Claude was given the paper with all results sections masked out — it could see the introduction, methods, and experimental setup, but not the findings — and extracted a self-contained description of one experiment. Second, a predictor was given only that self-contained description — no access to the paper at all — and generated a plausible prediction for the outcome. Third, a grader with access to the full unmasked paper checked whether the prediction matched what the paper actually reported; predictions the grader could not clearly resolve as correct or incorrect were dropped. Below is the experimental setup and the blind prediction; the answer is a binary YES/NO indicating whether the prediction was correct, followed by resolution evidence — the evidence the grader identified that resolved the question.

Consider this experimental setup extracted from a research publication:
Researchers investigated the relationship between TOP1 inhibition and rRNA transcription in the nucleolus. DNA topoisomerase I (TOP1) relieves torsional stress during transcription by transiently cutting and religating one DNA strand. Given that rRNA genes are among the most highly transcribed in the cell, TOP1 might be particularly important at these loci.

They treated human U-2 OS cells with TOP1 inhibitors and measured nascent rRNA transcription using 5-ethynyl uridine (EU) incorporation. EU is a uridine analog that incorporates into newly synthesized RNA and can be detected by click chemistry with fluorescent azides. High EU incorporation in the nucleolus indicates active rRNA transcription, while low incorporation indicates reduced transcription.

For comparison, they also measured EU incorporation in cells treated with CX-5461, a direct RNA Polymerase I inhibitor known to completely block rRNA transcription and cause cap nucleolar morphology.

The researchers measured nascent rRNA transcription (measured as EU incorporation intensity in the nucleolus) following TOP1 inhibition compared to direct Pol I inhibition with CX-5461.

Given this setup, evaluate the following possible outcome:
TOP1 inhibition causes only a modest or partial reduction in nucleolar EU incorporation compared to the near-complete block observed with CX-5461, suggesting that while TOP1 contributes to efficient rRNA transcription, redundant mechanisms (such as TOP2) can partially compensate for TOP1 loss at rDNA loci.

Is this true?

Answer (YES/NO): YES